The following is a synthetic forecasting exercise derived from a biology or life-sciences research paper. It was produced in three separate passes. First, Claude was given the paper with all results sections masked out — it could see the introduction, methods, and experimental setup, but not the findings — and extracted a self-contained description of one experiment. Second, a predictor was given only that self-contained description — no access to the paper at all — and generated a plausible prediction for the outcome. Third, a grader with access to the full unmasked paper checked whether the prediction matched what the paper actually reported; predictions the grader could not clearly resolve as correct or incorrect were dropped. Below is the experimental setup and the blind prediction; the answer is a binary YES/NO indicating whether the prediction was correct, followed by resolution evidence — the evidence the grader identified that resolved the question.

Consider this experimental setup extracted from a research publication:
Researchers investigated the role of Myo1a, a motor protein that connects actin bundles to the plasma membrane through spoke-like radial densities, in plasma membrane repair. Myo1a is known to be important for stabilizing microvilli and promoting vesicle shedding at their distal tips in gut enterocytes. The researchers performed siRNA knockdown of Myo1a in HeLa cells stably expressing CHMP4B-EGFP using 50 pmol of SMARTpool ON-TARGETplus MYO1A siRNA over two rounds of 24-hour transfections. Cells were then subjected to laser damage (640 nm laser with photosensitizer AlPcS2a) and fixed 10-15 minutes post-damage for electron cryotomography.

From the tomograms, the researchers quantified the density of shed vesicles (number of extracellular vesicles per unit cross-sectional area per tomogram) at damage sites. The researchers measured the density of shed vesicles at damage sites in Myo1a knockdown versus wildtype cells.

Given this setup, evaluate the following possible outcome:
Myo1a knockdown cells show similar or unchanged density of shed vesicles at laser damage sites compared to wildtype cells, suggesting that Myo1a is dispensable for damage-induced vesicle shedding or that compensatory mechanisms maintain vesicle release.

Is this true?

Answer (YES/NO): YES